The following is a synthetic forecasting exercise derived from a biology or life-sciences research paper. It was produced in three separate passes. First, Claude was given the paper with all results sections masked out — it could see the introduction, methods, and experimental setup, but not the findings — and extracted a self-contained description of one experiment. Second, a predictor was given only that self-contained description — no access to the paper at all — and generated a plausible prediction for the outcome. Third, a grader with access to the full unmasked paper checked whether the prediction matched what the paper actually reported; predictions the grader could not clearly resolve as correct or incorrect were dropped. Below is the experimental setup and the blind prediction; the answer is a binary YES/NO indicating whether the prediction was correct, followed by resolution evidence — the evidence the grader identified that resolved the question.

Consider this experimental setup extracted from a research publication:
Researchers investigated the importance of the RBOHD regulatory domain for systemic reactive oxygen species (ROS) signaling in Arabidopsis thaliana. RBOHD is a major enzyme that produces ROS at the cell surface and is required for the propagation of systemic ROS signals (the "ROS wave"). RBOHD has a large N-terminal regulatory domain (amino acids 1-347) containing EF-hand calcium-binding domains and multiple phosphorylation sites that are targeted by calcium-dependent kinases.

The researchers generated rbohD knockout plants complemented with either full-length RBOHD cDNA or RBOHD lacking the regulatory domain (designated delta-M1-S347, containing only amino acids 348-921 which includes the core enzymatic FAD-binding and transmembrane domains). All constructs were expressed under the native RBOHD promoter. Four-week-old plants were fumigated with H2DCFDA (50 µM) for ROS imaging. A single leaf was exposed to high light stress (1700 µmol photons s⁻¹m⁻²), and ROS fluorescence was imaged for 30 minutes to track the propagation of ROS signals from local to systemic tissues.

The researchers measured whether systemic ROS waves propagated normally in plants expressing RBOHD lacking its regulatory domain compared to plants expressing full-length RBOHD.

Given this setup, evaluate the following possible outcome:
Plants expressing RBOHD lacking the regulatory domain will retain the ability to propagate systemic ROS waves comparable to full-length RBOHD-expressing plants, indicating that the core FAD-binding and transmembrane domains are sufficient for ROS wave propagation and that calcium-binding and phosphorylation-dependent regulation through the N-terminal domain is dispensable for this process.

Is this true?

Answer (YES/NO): NO